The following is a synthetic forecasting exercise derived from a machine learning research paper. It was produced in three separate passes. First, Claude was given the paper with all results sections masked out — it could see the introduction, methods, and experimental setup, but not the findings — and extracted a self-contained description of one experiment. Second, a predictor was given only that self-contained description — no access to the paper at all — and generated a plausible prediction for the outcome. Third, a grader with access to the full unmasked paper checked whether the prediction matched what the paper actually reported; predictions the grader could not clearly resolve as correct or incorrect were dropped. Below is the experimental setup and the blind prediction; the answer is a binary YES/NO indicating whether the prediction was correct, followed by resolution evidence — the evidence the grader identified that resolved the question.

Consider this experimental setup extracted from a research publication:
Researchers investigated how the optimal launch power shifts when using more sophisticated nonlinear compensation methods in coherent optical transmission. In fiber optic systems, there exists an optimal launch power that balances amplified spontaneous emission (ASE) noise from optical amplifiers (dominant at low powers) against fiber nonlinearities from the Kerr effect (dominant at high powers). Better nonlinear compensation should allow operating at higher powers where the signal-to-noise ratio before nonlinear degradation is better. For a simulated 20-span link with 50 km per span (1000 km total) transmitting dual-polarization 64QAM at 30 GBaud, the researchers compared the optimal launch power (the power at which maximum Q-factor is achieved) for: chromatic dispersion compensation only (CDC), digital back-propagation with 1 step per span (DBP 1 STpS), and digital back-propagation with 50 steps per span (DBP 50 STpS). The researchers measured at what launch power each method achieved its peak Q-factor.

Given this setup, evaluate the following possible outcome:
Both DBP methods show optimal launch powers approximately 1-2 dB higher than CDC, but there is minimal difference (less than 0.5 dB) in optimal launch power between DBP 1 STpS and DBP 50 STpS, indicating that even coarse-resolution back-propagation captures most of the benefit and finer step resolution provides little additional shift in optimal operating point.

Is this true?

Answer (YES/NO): NO